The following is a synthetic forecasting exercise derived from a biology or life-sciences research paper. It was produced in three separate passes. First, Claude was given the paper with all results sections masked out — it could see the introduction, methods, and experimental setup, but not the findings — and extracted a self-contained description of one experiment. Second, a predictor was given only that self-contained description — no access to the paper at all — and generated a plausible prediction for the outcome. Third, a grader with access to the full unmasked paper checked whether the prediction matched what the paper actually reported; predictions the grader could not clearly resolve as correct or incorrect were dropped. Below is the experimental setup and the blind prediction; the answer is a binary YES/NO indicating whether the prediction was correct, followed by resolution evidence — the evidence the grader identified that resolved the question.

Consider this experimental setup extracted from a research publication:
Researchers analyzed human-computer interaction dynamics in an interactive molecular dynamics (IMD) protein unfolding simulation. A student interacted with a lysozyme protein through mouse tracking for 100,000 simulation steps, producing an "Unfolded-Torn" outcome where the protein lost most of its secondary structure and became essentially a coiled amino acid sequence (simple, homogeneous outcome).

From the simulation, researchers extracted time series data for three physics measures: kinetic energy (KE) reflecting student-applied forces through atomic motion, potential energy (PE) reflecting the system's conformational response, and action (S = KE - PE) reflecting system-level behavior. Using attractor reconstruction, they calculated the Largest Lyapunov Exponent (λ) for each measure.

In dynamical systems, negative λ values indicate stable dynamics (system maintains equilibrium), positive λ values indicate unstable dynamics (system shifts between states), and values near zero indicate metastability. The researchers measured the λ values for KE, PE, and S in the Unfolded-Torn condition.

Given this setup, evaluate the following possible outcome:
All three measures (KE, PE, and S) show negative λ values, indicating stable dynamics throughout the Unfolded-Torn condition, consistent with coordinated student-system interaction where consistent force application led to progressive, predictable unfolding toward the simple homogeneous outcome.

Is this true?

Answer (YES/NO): YES